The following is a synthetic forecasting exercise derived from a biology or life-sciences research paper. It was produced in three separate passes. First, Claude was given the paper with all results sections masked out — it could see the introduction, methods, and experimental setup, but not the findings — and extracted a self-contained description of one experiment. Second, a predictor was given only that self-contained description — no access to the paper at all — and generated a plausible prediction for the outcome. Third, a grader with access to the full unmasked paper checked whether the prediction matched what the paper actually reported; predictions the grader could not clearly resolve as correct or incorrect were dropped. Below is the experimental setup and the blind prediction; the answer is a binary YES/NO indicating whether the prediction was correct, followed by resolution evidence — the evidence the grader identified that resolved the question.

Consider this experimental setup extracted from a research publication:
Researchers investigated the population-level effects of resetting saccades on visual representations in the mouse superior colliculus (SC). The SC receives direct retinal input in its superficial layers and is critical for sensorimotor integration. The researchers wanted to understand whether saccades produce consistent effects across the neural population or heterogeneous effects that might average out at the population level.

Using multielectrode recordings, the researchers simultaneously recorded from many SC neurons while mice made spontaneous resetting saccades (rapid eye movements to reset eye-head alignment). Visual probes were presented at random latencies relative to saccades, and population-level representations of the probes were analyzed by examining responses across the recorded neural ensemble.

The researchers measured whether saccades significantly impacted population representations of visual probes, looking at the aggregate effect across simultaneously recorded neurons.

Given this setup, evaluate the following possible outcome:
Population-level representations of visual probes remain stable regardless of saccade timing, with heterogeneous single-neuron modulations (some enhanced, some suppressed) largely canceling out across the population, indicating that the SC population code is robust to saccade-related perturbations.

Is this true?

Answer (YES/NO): NO